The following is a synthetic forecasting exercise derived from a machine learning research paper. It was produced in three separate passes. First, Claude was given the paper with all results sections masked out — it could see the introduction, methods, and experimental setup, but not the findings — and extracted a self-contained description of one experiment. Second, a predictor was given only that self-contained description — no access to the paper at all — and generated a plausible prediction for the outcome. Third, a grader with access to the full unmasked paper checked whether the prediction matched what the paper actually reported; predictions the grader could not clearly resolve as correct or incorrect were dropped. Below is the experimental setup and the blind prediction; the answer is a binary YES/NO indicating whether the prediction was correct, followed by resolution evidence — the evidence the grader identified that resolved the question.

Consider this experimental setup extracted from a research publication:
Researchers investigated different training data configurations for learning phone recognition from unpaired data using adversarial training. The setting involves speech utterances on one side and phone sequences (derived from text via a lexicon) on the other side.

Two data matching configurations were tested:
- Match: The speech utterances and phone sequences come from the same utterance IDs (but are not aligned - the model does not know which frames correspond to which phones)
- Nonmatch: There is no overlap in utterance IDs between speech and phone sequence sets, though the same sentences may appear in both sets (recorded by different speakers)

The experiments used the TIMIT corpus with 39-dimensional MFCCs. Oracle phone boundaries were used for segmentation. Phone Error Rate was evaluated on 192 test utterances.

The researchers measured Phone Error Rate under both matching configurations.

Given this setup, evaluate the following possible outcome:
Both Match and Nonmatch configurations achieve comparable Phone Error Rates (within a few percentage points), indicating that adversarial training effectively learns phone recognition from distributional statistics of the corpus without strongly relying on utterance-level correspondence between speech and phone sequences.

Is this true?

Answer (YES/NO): NO